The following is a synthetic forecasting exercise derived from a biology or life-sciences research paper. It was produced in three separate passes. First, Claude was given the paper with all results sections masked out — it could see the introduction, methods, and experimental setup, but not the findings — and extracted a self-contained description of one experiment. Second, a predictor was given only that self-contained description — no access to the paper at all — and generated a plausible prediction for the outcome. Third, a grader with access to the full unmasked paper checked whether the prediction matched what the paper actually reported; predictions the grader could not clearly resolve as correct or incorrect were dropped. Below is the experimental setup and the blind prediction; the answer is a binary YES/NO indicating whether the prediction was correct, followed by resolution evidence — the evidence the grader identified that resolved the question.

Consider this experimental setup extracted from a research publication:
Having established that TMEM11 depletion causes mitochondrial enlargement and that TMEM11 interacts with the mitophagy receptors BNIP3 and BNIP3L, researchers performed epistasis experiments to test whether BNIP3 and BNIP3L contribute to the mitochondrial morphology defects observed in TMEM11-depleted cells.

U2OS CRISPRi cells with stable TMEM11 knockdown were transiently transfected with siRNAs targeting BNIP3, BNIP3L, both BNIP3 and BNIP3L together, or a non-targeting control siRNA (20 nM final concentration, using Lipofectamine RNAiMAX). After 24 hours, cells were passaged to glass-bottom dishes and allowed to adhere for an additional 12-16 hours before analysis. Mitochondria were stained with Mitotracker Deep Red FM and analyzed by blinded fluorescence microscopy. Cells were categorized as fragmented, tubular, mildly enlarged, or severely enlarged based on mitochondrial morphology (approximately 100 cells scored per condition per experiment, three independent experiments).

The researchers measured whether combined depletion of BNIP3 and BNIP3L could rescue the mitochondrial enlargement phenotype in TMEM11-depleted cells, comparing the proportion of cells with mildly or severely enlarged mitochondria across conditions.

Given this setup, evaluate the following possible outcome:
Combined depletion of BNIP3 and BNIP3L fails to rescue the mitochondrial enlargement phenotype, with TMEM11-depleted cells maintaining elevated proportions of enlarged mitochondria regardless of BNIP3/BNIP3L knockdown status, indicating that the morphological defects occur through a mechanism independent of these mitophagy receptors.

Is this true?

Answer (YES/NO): NO